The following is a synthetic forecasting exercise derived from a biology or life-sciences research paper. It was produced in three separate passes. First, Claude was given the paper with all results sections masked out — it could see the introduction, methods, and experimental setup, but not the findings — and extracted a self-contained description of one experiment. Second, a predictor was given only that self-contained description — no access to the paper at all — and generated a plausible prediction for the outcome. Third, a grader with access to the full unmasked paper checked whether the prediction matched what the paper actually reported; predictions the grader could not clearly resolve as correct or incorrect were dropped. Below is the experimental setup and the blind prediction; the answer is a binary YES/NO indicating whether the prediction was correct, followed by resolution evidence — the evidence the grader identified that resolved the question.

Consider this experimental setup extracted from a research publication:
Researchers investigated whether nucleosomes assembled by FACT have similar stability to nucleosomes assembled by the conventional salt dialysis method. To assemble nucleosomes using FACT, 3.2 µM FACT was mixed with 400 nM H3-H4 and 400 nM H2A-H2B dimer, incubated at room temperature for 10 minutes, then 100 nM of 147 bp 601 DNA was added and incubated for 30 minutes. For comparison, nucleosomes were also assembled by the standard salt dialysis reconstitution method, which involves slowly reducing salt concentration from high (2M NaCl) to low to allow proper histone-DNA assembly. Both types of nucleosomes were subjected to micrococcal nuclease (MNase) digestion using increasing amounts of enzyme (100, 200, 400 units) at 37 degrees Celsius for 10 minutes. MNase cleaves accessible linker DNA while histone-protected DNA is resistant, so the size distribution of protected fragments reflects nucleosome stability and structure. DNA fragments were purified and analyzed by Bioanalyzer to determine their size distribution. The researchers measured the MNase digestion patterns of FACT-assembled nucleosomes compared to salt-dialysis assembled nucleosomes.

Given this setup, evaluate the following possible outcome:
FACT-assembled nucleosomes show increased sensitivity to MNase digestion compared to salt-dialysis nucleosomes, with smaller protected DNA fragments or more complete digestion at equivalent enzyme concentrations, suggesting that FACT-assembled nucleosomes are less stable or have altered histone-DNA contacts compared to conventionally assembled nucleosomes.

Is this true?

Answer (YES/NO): NO